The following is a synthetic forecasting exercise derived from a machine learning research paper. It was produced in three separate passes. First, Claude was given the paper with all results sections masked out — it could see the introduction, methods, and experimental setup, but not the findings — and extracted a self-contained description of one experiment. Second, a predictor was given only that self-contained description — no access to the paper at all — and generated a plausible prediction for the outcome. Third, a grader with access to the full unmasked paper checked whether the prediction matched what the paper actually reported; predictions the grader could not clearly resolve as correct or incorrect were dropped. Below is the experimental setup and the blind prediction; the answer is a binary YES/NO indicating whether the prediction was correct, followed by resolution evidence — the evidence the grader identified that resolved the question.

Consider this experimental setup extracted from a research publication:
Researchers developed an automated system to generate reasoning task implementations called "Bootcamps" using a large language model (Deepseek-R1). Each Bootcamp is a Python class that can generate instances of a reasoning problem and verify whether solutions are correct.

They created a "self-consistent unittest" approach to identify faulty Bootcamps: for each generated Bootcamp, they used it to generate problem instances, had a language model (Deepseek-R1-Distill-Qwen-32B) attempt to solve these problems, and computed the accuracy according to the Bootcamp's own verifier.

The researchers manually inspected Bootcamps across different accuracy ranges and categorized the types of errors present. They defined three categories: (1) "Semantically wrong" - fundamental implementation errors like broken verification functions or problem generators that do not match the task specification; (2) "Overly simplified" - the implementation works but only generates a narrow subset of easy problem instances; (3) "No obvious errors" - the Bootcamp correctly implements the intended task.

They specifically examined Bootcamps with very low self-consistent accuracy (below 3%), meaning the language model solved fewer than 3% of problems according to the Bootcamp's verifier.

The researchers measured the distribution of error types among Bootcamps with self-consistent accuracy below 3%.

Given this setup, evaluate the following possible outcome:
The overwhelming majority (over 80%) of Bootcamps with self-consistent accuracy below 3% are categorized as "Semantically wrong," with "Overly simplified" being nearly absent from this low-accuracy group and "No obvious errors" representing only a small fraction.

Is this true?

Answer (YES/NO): YES